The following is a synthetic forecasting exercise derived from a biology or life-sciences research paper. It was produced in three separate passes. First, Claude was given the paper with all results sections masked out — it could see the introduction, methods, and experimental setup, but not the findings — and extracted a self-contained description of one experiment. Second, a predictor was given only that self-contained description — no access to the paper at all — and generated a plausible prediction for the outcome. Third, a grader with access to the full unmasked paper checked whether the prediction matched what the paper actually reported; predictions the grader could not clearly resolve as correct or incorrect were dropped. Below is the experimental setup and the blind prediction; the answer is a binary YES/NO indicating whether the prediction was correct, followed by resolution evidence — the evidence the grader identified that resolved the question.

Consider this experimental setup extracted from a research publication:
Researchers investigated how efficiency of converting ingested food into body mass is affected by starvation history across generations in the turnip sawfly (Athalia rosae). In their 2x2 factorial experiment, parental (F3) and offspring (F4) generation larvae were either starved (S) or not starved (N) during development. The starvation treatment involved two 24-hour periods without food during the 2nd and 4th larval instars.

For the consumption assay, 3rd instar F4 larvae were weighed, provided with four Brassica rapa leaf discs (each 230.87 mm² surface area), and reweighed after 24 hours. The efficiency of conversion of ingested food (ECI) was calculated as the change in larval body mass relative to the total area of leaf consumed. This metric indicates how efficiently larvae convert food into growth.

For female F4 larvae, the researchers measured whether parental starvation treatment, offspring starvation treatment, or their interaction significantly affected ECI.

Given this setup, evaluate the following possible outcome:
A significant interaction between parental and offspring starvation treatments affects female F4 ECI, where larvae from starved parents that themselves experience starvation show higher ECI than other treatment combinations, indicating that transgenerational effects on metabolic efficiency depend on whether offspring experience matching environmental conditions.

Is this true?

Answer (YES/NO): NO